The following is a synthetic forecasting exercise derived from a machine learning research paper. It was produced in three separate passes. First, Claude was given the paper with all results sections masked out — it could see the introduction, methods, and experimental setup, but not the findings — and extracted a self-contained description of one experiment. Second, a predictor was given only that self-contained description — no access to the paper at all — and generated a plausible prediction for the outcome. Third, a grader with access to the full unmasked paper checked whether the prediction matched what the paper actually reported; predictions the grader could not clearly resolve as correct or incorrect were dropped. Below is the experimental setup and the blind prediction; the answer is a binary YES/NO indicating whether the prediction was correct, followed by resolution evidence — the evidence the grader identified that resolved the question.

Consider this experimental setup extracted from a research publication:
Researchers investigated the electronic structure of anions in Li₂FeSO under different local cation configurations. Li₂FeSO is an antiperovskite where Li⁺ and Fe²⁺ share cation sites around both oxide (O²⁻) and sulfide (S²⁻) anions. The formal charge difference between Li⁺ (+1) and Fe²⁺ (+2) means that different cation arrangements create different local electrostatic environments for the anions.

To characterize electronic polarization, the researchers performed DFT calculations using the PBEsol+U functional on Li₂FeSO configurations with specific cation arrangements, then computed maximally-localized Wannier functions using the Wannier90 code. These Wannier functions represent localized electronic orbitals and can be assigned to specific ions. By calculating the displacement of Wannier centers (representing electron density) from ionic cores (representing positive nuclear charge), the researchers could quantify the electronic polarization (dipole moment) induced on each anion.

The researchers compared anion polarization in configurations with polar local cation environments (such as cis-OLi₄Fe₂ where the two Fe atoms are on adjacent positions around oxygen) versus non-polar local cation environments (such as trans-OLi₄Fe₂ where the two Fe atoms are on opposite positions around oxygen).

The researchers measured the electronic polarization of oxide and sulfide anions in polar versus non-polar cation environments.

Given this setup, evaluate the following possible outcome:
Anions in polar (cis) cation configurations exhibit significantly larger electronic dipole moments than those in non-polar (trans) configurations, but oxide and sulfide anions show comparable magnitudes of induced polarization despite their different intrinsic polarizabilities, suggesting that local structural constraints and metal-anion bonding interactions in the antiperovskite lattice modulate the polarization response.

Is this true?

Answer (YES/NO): NO